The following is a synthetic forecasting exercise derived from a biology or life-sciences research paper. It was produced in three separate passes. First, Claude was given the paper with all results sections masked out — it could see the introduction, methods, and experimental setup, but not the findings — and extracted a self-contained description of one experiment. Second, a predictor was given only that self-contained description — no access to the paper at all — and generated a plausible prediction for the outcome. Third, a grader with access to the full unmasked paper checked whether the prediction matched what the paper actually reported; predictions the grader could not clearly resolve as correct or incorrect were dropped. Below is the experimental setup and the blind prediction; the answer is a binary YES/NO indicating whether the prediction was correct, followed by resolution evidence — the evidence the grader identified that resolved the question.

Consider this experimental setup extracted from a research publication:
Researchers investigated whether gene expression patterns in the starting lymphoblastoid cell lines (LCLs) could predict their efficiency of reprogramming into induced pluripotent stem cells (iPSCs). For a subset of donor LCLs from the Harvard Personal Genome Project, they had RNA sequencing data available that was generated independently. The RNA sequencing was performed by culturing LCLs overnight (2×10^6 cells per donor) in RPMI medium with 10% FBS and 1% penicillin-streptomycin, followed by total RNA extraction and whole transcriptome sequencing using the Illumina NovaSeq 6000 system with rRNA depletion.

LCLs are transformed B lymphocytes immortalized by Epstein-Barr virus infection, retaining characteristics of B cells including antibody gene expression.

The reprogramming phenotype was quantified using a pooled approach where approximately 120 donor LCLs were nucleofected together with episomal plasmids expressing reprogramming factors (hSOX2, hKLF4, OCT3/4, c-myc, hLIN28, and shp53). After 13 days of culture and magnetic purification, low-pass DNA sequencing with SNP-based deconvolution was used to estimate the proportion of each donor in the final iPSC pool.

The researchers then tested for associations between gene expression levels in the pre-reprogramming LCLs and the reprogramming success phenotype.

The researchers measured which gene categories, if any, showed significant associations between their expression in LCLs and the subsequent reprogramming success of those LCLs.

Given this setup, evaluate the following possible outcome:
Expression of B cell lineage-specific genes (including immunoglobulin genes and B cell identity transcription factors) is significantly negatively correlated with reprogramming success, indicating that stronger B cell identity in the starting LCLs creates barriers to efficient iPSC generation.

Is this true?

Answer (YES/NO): NO